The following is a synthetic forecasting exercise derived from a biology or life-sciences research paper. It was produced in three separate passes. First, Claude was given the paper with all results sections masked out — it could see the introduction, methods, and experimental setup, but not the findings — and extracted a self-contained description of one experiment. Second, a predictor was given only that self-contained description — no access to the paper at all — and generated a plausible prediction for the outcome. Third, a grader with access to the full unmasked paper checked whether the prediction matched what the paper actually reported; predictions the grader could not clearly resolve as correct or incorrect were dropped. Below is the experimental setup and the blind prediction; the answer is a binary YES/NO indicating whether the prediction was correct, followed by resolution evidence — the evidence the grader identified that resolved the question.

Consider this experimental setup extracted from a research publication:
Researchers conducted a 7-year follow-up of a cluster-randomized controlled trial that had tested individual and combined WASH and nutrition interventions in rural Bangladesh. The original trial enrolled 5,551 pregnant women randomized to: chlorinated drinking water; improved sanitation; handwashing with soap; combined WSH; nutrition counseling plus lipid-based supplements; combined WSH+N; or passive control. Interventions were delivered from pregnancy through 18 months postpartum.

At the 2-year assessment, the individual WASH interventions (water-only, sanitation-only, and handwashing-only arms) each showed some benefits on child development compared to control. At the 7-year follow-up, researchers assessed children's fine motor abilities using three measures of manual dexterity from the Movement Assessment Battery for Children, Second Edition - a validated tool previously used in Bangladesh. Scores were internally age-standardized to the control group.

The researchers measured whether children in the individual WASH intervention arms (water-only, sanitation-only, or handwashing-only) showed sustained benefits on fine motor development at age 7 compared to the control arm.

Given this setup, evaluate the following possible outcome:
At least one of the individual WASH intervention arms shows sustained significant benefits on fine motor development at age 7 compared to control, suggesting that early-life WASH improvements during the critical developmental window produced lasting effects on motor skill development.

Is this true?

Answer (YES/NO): NO